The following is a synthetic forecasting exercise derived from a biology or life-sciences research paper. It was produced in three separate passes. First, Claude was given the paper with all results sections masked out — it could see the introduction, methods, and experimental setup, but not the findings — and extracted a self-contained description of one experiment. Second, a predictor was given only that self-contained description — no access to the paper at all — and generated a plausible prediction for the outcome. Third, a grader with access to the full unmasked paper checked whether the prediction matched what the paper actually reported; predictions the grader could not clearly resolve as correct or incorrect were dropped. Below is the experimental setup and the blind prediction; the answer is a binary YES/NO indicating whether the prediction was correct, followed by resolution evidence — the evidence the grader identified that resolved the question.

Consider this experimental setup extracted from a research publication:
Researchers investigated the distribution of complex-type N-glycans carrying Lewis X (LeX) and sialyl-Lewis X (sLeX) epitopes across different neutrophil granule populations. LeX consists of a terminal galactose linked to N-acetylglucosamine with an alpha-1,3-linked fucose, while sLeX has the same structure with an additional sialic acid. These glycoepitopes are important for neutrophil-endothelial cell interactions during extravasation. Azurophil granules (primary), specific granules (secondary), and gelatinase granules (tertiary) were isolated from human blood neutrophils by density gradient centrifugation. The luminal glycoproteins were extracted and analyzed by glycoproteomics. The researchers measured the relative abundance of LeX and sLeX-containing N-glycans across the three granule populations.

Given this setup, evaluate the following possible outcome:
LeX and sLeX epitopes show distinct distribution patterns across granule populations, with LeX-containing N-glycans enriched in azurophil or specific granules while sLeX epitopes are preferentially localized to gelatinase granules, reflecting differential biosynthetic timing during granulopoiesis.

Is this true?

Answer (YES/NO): NO